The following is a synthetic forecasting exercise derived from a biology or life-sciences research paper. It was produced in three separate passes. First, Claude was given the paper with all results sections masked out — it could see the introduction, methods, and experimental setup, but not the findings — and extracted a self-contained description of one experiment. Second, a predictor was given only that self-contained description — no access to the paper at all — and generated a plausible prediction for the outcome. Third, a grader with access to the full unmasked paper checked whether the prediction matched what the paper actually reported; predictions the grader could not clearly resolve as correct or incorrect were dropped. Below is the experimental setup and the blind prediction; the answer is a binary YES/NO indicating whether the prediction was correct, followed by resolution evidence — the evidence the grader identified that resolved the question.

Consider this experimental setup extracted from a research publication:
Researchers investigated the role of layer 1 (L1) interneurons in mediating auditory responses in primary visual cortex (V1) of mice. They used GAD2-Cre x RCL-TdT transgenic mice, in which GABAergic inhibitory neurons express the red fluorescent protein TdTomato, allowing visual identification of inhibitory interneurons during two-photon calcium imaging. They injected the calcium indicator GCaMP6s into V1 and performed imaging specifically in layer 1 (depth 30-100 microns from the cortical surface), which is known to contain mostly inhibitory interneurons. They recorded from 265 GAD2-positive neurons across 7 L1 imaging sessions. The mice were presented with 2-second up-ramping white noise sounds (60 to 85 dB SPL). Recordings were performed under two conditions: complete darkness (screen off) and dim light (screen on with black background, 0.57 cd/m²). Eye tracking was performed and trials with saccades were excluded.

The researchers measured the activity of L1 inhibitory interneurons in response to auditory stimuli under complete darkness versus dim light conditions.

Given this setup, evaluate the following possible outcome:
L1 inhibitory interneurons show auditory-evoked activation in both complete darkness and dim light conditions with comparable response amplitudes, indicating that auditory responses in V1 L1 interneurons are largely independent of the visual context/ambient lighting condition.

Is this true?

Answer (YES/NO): NO